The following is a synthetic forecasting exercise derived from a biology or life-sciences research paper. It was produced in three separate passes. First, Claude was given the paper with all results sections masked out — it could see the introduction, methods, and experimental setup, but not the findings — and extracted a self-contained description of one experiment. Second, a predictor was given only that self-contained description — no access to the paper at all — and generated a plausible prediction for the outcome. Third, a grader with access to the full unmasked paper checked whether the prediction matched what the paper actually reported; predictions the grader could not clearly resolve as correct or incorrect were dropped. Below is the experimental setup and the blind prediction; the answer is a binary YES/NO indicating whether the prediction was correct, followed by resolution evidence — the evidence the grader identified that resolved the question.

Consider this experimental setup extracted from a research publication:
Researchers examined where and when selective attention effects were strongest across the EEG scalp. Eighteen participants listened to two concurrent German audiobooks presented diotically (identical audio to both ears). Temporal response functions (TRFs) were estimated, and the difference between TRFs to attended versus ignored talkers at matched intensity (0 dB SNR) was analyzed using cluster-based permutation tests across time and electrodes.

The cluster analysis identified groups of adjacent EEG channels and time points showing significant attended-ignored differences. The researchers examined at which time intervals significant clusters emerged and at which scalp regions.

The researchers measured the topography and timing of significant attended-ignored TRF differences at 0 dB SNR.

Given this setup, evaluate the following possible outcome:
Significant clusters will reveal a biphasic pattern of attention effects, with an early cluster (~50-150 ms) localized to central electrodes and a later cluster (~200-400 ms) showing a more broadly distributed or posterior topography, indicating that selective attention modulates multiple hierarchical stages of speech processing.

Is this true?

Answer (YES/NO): NO